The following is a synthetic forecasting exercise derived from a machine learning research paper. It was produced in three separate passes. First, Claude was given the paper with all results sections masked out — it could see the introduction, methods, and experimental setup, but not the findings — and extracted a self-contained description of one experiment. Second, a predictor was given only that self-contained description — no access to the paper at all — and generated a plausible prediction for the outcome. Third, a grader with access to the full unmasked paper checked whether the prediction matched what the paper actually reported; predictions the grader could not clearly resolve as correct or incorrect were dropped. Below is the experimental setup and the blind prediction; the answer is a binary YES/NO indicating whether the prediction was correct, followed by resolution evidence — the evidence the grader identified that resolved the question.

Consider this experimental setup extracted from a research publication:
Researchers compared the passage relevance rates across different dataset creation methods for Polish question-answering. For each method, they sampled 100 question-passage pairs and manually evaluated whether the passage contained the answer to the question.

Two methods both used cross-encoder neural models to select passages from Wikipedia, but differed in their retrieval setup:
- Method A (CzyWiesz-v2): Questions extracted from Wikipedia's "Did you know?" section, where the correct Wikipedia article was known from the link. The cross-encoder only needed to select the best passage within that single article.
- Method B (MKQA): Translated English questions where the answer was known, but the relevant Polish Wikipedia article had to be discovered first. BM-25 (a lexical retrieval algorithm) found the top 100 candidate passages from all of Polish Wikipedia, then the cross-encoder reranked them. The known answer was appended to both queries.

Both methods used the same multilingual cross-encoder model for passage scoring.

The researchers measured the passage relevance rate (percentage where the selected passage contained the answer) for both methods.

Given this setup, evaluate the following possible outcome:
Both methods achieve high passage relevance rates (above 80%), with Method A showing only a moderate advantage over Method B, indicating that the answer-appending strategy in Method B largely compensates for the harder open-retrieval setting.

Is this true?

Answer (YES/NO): NO